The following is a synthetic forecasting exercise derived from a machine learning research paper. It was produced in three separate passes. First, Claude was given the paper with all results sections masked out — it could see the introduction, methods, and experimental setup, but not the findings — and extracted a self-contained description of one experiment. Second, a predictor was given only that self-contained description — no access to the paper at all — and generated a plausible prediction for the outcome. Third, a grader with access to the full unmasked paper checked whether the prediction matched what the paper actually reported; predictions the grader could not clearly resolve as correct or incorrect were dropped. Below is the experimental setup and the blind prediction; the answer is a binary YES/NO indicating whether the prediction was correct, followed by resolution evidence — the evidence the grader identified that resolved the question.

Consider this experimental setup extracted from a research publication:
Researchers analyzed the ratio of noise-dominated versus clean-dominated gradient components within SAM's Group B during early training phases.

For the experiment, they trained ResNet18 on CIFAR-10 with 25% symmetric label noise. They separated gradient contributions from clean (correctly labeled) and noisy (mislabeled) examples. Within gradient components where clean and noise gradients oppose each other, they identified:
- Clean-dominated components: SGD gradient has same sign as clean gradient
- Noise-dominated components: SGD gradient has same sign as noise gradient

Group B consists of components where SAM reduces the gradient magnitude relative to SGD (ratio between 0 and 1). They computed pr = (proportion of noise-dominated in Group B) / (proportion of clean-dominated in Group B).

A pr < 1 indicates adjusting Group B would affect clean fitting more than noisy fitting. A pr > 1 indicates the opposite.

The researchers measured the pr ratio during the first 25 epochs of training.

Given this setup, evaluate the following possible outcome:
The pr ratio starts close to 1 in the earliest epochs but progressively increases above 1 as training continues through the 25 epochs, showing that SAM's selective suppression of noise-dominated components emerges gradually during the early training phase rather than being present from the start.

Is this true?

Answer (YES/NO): NO